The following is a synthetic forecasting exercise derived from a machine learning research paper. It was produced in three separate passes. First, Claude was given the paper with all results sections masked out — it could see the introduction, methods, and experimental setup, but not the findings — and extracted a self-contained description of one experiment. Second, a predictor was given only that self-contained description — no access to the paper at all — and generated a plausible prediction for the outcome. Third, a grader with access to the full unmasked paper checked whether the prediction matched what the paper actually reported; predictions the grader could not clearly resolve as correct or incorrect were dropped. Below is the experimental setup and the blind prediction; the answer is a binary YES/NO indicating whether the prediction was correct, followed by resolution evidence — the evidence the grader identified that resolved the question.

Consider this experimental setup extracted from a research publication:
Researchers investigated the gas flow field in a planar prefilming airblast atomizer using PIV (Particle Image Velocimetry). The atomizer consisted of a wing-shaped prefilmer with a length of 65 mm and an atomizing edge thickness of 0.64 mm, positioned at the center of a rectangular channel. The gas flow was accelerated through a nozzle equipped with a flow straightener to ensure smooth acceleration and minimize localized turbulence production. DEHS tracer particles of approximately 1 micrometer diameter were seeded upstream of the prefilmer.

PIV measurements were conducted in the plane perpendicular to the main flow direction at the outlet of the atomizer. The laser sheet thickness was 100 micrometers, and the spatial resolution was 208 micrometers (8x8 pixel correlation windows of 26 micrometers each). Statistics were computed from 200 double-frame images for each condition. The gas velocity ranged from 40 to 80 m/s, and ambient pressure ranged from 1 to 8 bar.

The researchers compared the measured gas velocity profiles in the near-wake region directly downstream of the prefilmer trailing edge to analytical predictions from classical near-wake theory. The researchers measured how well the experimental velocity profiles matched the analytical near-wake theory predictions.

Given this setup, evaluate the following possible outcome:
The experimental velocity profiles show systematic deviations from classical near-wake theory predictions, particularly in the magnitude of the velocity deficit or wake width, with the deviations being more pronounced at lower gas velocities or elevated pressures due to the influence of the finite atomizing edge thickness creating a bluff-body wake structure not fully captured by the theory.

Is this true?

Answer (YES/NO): NO